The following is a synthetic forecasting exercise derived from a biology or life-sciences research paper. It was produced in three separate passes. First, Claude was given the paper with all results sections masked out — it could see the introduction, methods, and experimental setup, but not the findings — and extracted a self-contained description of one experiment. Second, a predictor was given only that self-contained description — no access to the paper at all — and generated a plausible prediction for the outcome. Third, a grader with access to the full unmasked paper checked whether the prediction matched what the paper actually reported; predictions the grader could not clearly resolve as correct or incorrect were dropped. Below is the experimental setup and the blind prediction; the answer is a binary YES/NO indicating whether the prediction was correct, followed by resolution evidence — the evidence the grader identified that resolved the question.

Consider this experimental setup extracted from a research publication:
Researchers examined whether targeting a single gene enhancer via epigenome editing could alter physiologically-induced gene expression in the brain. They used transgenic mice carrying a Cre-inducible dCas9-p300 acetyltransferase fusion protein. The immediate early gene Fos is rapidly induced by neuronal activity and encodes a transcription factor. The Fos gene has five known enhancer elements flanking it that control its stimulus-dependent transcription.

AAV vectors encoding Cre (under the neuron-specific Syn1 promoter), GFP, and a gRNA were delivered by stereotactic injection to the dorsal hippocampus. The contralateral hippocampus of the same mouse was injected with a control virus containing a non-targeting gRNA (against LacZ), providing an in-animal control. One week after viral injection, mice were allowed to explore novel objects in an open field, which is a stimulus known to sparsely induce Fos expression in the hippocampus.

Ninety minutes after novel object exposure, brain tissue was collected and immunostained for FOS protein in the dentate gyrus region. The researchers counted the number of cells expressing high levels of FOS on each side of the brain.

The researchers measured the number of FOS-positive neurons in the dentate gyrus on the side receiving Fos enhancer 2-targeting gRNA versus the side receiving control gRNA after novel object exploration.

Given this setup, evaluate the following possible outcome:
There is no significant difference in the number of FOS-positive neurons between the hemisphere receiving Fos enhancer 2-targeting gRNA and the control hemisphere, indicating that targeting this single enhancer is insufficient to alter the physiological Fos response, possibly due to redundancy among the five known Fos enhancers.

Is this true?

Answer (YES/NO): NO